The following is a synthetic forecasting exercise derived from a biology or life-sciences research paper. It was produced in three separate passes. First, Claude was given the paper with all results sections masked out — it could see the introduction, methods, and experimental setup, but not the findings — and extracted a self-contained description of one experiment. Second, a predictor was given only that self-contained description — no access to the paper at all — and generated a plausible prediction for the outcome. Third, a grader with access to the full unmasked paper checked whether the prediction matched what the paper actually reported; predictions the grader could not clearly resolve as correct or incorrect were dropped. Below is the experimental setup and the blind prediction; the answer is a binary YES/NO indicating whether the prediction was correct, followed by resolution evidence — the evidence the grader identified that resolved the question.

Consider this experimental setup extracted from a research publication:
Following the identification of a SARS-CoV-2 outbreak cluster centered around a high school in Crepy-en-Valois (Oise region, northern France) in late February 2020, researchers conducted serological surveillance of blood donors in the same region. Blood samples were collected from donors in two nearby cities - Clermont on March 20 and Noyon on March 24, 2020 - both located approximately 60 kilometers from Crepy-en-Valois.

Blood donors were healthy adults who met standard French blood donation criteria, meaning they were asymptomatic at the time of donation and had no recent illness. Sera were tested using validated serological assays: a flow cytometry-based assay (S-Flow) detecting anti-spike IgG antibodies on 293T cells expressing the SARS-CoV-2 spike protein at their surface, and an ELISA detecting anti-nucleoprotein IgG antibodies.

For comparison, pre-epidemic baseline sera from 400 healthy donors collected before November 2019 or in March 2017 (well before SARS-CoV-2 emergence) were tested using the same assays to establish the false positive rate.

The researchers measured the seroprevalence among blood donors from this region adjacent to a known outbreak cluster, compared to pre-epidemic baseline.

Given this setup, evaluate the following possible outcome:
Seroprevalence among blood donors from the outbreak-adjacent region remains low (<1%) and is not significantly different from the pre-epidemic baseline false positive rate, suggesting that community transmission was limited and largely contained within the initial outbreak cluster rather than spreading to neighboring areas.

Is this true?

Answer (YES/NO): NO